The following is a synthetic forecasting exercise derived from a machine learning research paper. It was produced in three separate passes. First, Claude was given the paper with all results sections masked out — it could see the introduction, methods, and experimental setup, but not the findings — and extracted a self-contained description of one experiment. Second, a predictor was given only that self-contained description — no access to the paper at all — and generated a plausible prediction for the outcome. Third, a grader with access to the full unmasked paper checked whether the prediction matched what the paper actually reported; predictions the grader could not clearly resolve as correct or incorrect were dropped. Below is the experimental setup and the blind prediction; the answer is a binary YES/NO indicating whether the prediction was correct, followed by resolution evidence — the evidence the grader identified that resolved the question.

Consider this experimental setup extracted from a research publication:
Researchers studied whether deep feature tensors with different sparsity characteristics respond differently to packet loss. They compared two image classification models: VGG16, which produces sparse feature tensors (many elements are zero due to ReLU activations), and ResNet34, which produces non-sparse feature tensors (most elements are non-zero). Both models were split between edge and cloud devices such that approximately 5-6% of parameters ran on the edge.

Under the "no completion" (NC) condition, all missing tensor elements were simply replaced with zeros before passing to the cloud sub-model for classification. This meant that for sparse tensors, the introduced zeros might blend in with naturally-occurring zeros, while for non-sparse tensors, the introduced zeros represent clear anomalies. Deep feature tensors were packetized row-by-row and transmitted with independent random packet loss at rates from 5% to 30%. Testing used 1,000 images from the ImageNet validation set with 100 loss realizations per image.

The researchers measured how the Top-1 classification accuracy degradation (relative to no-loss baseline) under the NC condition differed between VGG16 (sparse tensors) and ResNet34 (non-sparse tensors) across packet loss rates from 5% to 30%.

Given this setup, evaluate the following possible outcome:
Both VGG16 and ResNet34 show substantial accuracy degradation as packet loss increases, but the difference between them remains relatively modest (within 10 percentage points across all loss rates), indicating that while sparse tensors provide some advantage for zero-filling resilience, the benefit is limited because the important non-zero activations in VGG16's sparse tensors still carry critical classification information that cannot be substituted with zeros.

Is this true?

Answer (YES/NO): NO